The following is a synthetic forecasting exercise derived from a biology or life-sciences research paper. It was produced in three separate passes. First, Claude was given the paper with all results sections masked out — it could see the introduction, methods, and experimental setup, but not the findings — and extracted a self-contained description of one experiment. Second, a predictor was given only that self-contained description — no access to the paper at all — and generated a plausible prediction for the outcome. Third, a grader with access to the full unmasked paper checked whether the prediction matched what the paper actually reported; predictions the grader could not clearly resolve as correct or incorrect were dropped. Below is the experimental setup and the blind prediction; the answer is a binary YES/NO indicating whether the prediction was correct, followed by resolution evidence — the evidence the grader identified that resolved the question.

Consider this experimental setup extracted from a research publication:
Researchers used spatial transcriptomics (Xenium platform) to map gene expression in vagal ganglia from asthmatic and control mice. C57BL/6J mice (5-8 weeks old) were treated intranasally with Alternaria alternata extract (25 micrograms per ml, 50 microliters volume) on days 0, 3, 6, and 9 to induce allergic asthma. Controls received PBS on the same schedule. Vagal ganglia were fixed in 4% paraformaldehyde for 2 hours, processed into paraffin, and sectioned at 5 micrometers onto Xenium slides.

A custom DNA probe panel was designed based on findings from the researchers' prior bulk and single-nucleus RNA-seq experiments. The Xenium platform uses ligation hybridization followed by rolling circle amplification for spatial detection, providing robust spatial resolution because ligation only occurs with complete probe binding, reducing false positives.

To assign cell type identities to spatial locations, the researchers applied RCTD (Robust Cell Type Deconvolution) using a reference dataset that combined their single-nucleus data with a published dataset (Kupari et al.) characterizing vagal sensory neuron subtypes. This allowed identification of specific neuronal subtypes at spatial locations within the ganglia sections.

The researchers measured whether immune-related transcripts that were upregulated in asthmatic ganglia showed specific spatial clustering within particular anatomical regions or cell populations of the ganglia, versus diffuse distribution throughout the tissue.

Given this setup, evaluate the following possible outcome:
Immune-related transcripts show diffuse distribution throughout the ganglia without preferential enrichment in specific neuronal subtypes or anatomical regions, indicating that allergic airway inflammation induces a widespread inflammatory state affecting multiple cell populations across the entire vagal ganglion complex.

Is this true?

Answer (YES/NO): NO